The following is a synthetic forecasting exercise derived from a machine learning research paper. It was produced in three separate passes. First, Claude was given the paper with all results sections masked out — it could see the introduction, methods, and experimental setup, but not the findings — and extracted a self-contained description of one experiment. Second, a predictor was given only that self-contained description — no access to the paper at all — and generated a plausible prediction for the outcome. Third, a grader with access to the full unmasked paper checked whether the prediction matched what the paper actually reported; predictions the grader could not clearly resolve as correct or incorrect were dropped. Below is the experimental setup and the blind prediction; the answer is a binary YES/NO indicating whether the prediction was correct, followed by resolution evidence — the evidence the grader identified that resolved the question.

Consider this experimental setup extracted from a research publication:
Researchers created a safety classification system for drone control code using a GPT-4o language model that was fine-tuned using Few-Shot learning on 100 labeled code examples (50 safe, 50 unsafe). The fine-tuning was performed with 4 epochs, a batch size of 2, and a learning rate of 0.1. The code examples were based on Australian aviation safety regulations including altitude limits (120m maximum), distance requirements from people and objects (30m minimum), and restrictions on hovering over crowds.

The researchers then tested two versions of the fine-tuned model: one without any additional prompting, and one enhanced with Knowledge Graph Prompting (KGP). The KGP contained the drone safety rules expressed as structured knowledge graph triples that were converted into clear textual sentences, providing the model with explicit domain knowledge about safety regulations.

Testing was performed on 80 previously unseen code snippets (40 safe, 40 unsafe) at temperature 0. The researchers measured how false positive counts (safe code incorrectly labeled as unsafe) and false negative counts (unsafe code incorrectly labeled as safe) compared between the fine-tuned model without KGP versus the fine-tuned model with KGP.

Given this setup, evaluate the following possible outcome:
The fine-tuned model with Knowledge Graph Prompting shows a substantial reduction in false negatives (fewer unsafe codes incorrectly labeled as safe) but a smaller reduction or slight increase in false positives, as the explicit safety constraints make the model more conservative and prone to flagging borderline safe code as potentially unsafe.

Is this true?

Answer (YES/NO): NO